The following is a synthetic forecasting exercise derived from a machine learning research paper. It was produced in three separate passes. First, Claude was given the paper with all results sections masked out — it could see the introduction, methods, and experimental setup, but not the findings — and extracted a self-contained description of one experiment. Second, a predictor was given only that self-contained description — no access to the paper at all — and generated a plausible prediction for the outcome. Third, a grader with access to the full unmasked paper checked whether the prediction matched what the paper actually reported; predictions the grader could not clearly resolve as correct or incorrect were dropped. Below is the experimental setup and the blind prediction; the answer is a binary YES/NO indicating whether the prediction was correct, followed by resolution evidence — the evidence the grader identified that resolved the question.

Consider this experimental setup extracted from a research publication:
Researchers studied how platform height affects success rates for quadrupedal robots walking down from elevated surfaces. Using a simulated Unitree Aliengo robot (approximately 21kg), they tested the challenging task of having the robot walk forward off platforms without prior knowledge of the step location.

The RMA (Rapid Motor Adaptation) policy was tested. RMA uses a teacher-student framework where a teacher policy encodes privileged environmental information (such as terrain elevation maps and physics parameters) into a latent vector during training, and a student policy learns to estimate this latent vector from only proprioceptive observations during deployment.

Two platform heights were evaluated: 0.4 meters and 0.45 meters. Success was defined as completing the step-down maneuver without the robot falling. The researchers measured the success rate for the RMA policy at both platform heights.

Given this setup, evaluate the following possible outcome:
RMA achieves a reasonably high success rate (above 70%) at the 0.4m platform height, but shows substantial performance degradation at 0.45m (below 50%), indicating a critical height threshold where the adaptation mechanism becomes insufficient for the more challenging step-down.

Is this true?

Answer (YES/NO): NO